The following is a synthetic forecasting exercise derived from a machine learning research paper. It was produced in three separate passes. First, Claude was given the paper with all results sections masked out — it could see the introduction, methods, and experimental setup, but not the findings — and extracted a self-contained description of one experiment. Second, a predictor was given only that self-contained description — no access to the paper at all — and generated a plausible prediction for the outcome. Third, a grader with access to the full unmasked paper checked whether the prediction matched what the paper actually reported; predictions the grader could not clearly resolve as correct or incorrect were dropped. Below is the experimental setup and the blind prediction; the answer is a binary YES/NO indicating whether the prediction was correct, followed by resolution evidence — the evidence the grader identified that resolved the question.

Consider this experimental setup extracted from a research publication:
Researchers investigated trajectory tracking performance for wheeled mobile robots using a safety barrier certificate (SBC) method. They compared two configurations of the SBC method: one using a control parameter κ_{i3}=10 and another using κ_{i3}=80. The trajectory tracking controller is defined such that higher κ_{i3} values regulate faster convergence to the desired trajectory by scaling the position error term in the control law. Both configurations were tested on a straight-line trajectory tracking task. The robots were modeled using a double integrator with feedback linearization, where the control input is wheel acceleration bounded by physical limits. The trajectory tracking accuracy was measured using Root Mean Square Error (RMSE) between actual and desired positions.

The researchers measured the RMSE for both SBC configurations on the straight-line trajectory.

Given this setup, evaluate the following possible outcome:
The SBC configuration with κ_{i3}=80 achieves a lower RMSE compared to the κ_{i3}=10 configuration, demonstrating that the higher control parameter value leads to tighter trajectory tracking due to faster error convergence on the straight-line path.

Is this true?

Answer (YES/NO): YES